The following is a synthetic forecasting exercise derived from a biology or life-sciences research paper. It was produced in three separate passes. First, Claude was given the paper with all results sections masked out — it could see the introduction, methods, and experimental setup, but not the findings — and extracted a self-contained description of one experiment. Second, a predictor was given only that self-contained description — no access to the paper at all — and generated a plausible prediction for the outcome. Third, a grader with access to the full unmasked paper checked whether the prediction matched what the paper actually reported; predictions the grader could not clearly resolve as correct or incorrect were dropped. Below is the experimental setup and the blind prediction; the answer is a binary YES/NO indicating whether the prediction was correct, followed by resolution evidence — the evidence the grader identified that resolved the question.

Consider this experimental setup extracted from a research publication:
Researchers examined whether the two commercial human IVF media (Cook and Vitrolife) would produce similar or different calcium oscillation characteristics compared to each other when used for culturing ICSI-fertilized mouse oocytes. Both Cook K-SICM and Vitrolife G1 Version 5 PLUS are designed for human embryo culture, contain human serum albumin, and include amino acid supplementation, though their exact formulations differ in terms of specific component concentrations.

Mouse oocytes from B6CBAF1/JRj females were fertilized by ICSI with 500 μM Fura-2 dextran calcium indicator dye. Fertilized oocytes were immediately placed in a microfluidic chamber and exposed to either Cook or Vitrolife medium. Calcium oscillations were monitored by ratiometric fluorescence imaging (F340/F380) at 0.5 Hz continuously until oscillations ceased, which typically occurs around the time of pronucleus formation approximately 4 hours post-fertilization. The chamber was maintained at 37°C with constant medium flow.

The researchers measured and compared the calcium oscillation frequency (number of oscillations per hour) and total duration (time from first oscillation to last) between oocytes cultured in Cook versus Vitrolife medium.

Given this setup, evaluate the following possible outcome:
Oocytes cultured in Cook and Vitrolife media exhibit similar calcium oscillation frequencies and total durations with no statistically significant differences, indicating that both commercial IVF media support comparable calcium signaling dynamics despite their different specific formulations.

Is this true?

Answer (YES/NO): YES